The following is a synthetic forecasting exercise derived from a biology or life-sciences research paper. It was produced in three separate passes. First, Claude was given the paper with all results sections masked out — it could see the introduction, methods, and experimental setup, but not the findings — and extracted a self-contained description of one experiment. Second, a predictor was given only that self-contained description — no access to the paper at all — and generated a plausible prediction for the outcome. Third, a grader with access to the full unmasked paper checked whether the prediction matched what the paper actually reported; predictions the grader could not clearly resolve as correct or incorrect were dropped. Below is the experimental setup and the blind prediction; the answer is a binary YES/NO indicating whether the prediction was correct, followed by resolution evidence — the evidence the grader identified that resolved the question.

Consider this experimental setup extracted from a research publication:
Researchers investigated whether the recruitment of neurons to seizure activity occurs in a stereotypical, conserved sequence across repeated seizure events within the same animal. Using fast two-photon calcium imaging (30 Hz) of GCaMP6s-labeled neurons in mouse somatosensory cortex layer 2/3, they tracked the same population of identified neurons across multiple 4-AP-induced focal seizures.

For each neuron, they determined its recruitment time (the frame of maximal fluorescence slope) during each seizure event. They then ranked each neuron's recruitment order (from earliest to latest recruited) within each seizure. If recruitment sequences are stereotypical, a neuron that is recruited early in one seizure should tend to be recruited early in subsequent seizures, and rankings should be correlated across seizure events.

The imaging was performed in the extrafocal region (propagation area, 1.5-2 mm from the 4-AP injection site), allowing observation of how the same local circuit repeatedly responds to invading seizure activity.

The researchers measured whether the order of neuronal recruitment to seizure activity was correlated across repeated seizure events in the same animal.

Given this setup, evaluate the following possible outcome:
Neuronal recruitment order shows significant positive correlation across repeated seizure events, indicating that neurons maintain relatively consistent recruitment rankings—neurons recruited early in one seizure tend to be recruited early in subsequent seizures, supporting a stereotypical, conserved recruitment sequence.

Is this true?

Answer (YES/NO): YES